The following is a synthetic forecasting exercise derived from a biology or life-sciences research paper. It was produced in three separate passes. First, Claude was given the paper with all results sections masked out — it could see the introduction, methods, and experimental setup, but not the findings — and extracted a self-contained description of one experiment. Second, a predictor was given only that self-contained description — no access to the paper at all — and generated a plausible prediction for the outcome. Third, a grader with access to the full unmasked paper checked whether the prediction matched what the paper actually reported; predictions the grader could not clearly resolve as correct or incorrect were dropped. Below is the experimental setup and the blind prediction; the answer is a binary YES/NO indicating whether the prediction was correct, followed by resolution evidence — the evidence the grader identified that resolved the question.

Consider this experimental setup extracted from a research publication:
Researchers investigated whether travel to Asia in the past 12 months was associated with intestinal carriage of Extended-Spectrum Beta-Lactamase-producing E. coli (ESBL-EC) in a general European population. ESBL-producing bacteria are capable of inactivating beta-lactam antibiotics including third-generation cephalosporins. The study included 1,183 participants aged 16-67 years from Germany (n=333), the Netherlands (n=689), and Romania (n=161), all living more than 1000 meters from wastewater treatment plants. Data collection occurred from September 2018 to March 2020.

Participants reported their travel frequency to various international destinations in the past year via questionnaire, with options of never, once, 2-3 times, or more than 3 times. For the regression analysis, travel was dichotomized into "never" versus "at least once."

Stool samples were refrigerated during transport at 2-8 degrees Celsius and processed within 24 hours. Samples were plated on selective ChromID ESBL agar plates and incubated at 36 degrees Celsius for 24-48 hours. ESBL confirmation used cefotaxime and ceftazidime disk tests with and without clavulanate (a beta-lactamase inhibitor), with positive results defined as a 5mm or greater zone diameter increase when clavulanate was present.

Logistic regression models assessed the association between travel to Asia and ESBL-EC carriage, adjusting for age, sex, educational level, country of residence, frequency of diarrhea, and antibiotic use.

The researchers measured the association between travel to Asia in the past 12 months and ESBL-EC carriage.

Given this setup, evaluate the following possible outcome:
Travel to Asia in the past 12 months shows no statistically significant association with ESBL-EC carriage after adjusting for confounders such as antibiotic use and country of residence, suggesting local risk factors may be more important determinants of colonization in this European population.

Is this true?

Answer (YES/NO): NO